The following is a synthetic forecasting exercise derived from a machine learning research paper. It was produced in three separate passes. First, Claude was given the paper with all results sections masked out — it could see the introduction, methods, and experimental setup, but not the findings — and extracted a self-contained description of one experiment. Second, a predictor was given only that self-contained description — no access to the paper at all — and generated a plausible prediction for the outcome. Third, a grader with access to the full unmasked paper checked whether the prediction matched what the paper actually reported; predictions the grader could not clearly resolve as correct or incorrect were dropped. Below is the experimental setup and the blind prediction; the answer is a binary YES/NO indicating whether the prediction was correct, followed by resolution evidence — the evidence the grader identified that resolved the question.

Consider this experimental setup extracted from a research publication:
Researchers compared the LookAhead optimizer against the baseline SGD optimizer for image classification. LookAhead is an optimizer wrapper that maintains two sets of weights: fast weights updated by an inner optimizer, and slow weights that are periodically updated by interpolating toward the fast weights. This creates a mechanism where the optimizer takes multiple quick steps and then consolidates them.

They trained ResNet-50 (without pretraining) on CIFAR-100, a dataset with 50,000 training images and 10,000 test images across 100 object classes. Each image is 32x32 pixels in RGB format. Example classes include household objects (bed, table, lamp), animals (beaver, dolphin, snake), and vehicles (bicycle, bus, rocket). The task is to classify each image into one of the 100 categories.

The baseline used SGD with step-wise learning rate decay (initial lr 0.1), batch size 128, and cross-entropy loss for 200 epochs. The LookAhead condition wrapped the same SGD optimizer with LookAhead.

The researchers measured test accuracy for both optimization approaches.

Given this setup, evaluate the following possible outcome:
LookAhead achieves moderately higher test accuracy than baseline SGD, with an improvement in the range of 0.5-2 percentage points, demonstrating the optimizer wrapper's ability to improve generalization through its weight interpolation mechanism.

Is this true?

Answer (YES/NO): NO